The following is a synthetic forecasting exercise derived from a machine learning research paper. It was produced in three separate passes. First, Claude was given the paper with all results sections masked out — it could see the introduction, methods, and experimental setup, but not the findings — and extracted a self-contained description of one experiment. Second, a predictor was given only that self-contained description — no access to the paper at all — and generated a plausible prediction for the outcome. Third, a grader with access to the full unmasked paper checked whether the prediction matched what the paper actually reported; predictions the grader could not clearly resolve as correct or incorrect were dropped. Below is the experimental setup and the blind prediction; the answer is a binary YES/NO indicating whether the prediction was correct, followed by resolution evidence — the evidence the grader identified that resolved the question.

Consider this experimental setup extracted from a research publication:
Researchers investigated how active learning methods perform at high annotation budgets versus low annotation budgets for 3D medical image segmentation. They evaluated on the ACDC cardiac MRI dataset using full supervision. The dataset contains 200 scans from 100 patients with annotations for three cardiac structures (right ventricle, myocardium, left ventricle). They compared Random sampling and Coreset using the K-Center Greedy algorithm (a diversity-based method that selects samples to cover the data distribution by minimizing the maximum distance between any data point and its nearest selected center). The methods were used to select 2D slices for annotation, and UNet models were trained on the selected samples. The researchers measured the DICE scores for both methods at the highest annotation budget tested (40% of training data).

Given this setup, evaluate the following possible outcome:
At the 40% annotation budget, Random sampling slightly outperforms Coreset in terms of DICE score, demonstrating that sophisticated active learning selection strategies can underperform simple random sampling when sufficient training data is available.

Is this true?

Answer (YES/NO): NO